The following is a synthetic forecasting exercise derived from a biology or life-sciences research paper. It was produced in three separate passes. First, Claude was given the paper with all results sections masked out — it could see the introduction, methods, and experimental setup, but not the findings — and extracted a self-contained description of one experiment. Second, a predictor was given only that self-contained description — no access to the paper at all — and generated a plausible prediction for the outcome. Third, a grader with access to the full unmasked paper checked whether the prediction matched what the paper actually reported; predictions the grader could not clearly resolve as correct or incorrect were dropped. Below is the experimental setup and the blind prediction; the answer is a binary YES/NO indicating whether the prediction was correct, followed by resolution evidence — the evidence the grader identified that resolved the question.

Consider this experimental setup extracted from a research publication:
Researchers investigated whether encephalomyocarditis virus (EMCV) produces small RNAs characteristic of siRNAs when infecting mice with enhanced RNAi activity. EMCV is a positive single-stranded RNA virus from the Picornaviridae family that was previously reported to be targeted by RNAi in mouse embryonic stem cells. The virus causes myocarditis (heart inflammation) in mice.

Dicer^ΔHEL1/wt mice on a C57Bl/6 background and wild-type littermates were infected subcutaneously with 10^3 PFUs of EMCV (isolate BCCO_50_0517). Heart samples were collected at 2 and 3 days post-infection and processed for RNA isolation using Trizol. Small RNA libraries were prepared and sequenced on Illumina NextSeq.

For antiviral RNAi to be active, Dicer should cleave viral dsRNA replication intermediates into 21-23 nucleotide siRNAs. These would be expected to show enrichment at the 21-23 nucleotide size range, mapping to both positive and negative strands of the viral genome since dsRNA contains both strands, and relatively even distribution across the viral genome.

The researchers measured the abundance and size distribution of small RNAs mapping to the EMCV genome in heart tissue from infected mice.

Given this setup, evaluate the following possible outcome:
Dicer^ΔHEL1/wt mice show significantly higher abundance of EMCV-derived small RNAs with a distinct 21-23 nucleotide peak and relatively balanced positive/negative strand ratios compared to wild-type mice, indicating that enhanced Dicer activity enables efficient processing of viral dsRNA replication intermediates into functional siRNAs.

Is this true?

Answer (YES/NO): NO